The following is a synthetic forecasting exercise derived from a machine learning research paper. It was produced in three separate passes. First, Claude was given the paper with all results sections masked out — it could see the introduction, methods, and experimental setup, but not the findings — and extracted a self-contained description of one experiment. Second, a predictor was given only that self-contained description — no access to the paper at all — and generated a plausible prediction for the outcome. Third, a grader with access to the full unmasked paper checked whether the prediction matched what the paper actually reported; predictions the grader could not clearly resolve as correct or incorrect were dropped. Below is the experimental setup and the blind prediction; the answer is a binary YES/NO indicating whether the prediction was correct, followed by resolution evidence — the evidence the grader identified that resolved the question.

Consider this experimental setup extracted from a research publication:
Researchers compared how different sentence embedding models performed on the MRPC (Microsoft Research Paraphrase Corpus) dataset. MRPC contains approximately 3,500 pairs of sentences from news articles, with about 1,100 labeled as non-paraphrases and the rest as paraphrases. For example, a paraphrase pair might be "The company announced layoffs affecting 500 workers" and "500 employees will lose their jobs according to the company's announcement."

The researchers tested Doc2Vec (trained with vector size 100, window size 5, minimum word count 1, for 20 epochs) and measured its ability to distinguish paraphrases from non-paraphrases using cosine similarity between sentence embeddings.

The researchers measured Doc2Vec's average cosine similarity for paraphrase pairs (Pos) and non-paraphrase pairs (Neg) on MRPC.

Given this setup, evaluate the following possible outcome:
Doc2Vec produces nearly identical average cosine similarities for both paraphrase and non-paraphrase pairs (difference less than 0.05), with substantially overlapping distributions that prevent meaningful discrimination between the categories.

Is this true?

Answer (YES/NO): NO